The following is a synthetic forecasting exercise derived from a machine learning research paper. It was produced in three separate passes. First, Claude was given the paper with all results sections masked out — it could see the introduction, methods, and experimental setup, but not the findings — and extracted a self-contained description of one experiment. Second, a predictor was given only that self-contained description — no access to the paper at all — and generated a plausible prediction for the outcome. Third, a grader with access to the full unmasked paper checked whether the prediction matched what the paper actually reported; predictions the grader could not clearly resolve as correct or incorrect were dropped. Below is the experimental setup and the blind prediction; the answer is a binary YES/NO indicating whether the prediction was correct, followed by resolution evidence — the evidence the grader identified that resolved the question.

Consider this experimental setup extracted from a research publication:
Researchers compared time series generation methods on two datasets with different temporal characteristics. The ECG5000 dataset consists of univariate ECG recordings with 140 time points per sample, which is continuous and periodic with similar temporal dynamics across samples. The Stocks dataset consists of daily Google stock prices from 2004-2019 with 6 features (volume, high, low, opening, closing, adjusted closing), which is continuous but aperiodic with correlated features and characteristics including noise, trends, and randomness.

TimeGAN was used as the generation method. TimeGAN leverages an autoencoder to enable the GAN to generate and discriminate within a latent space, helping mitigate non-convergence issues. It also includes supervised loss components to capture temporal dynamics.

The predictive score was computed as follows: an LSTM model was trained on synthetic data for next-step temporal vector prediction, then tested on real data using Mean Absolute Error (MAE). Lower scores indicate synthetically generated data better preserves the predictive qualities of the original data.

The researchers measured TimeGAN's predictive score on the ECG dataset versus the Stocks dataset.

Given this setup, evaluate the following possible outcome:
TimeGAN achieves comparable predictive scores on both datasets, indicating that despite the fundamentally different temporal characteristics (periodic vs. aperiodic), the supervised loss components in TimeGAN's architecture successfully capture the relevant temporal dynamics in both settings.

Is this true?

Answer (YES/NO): NO